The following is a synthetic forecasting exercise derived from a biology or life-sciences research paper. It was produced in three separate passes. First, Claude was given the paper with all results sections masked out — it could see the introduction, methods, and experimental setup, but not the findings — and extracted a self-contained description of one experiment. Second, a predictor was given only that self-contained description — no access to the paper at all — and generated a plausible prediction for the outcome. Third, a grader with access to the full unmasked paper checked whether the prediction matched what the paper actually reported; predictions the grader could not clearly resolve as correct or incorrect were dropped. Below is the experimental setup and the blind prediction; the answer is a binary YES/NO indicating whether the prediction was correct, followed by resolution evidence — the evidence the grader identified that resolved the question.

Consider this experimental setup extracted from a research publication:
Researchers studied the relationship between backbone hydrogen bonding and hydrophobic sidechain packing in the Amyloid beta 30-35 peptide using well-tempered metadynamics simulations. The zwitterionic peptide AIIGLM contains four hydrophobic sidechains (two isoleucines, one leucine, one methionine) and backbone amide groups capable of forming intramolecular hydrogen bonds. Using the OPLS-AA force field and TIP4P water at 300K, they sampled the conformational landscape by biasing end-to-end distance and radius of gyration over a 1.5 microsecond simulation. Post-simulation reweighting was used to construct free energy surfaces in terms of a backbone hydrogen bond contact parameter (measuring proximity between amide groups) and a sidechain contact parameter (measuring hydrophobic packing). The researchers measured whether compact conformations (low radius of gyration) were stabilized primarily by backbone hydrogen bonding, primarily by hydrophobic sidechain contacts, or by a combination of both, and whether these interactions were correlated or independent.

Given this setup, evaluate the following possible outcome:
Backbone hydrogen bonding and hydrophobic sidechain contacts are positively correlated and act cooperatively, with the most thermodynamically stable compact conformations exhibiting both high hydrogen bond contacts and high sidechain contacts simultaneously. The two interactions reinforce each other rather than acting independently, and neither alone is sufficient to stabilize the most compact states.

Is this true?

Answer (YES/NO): NO